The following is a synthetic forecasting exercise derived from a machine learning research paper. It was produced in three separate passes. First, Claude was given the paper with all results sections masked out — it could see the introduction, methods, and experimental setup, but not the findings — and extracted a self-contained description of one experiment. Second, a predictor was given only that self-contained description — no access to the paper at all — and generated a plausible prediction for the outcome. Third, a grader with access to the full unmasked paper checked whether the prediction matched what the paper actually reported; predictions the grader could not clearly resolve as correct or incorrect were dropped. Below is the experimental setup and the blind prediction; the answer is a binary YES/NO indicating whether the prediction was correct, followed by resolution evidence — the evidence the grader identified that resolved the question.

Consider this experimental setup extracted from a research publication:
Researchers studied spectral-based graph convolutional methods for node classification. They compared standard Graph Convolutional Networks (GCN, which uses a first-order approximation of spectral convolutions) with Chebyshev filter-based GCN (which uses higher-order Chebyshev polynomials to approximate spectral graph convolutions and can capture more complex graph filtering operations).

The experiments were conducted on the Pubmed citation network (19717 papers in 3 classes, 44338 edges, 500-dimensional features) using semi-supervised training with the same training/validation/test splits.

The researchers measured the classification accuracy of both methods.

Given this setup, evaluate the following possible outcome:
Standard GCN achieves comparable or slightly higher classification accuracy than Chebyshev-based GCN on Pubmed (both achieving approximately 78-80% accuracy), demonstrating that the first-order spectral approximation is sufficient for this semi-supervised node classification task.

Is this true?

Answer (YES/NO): NO